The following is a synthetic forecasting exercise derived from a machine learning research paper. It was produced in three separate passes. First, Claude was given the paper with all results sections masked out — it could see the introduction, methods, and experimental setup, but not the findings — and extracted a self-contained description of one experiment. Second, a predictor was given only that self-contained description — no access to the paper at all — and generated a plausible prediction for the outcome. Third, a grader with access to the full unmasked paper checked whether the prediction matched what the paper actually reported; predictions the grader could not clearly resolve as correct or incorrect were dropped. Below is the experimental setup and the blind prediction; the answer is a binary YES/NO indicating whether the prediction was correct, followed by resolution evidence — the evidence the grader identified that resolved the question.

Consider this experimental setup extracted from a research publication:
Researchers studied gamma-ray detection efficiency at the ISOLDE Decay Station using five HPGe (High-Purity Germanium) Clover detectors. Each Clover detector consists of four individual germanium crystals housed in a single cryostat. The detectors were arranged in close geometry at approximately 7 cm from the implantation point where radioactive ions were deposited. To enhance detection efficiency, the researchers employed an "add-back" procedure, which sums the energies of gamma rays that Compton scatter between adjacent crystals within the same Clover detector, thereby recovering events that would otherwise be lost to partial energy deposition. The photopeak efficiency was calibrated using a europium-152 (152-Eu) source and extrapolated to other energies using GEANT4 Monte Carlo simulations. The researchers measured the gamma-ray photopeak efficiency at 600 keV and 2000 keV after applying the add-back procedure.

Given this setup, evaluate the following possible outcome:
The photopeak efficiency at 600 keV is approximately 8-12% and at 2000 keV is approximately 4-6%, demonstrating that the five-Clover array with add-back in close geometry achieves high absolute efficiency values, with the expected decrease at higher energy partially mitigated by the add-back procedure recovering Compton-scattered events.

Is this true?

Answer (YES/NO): NO